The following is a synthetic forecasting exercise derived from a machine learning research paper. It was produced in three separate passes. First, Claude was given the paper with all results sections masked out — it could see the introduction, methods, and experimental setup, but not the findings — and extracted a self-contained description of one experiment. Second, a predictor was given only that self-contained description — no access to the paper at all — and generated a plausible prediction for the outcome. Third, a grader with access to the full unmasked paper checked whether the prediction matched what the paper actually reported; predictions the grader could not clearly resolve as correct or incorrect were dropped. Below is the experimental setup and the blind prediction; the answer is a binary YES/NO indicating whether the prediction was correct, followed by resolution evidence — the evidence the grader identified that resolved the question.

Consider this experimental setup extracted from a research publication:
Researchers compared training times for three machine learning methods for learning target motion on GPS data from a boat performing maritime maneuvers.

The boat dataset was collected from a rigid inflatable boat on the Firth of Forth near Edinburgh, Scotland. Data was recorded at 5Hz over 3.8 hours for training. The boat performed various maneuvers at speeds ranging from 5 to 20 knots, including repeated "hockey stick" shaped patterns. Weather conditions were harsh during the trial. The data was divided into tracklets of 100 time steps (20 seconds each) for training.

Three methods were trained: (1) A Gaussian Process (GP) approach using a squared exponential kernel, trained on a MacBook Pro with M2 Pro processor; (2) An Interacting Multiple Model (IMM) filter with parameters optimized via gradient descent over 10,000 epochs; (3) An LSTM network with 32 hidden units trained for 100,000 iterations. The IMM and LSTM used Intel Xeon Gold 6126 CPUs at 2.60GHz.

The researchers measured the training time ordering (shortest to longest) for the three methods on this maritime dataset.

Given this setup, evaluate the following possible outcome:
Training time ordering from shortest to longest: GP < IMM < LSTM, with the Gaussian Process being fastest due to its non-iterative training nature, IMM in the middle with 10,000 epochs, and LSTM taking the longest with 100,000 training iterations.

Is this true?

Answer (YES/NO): YES